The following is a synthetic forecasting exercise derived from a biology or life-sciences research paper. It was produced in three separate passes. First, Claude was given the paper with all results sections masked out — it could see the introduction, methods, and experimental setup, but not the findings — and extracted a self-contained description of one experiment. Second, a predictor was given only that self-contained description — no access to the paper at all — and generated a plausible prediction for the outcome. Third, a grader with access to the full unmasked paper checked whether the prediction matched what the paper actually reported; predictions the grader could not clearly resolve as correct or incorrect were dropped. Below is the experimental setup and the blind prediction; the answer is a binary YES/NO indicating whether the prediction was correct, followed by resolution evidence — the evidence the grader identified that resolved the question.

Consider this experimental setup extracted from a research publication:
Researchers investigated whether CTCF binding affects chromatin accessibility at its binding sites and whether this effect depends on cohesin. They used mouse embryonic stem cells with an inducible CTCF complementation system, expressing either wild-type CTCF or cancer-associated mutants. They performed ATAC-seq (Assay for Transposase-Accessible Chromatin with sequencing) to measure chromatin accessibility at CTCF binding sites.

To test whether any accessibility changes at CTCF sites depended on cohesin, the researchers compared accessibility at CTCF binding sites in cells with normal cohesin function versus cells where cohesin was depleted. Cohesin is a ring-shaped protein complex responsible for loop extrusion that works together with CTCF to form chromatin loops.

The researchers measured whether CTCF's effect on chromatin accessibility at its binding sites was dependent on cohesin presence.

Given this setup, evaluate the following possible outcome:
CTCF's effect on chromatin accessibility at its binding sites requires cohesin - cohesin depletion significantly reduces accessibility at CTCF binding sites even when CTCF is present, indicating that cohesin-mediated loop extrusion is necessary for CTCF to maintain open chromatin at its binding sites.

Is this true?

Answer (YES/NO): NO